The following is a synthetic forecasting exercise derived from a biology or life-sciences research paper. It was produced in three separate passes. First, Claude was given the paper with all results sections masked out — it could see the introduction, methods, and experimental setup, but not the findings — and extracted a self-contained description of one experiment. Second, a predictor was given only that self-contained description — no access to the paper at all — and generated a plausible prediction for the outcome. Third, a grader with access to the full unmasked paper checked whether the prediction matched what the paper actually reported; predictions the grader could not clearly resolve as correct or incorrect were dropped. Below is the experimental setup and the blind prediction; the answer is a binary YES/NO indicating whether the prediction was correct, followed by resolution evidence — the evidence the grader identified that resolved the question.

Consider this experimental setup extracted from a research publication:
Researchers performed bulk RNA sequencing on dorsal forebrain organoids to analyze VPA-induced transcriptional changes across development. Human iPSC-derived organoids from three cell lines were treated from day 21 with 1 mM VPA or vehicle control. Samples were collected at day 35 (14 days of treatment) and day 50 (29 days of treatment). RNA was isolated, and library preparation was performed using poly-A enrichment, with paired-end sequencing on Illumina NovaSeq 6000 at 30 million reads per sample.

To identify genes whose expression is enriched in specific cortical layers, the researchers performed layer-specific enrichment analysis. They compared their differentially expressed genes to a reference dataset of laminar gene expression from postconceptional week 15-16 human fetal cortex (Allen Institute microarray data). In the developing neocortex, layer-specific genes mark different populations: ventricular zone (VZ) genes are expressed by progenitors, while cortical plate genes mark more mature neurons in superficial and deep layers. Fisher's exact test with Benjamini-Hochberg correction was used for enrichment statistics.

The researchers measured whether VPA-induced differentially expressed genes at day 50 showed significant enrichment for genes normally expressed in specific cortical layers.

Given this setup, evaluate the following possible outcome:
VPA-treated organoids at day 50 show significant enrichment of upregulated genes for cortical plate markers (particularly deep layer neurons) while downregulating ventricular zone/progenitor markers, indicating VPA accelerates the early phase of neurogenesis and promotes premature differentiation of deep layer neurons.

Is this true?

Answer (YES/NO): NO